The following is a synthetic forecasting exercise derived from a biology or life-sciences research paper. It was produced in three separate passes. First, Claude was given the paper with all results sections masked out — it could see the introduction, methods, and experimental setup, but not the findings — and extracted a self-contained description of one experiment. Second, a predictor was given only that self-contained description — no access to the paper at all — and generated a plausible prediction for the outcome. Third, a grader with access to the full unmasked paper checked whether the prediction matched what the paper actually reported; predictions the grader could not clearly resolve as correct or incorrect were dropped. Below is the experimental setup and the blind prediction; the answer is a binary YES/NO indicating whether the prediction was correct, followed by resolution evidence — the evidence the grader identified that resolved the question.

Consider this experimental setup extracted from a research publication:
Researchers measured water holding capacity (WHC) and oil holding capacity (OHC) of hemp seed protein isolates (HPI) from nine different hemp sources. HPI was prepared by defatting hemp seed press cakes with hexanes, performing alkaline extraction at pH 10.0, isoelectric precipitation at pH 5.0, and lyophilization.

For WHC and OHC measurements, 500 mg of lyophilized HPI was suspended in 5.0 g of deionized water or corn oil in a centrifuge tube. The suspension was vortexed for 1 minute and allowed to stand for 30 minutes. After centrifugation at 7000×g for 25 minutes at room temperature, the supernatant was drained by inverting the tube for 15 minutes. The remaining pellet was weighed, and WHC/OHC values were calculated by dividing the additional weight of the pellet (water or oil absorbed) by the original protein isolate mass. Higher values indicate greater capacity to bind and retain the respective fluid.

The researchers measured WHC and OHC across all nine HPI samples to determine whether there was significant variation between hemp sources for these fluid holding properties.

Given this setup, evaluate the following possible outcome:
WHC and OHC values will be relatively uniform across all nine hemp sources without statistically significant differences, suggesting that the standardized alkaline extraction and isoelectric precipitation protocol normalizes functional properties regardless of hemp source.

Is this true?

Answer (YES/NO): NO